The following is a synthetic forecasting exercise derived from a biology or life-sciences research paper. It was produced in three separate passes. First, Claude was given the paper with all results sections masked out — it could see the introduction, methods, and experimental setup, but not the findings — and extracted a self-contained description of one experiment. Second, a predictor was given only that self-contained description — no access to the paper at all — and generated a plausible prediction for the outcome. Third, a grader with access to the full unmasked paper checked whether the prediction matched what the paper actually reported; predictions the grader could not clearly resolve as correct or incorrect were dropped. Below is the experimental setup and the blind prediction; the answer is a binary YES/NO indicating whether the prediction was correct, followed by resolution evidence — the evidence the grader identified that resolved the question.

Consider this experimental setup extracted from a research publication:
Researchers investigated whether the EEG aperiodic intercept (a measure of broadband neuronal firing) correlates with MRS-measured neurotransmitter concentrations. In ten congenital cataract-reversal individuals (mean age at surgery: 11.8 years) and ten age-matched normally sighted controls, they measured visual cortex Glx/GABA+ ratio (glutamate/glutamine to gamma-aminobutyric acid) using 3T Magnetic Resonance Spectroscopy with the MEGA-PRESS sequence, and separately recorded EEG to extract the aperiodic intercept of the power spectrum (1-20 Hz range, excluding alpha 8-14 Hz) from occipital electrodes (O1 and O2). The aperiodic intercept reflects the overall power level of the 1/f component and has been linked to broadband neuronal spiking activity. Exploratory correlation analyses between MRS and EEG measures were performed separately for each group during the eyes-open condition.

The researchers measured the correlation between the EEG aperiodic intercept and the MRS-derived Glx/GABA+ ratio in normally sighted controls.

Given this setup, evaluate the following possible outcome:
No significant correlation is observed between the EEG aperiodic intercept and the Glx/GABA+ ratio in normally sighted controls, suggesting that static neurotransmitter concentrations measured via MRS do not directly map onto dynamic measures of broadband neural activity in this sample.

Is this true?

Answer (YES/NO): YES